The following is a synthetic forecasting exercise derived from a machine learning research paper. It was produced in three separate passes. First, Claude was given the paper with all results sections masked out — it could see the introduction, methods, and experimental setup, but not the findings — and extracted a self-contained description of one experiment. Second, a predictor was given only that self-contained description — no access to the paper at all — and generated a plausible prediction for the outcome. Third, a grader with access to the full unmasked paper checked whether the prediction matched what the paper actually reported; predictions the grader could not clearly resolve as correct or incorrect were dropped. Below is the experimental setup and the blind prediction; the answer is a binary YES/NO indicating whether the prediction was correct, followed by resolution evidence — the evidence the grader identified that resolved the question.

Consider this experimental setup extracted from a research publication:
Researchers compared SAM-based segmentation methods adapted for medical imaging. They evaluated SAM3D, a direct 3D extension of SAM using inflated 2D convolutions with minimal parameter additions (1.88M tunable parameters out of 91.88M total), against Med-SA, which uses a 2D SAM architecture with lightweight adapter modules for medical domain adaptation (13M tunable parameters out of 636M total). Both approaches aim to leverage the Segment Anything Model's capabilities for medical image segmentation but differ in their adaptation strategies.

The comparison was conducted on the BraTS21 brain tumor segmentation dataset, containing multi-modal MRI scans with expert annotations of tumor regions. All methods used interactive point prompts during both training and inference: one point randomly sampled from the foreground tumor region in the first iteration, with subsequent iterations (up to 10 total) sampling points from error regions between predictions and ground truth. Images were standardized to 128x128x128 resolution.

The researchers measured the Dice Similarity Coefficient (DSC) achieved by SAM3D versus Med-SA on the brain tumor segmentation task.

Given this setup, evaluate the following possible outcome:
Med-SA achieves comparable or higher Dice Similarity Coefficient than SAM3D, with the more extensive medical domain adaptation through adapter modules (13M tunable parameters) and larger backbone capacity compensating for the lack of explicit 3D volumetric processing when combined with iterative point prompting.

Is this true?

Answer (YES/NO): YES